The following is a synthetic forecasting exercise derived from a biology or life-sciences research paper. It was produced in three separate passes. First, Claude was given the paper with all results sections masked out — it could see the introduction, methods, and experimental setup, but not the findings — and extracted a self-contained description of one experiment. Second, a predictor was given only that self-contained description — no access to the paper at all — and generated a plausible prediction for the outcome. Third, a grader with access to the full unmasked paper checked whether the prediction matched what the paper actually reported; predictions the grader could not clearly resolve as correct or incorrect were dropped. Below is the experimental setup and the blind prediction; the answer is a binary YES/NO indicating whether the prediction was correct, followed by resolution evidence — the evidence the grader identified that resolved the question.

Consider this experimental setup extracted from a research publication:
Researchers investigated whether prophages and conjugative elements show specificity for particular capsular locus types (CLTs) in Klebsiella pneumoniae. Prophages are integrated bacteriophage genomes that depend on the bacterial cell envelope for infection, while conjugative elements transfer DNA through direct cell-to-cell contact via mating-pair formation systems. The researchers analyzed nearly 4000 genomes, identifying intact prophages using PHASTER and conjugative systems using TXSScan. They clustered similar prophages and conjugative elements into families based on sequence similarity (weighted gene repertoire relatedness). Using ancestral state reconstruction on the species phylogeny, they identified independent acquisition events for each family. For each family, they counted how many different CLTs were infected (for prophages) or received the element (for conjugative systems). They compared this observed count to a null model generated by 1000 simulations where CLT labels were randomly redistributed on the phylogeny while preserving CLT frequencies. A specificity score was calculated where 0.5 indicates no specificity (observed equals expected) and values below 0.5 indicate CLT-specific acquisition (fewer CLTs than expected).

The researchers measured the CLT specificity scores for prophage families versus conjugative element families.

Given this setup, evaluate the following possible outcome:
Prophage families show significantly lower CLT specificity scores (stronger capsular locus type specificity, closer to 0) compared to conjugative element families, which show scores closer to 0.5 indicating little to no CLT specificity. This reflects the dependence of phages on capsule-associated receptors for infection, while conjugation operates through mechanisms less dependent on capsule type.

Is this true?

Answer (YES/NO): YES